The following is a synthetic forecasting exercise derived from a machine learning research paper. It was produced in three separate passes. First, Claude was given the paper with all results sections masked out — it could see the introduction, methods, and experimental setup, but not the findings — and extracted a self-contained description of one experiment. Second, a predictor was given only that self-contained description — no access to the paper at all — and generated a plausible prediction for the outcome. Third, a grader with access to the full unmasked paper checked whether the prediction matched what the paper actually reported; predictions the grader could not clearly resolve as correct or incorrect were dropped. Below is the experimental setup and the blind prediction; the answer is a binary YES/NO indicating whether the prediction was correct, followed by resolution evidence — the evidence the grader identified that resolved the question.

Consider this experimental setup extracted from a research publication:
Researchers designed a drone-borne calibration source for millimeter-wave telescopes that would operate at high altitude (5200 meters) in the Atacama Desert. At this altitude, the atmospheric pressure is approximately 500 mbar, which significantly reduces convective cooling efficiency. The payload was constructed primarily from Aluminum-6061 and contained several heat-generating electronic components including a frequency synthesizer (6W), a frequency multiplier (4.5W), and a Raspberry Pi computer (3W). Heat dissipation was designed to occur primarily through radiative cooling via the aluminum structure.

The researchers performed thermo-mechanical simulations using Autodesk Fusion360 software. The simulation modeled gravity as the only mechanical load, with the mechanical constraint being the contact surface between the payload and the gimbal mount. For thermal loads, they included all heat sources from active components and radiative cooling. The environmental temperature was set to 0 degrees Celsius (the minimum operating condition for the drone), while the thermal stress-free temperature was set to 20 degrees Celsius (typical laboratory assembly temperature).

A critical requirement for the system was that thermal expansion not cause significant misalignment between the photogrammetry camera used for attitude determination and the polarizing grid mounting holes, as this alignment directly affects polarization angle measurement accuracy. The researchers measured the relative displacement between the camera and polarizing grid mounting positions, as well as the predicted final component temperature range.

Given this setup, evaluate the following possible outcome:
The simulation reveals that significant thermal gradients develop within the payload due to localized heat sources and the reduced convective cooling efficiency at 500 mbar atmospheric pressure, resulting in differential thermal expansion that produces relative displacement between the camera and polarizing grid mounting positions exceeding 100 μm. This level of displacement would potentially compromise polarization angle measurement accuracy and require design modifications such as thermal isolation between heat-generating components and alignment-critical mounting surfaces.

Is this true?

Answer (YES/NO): NO